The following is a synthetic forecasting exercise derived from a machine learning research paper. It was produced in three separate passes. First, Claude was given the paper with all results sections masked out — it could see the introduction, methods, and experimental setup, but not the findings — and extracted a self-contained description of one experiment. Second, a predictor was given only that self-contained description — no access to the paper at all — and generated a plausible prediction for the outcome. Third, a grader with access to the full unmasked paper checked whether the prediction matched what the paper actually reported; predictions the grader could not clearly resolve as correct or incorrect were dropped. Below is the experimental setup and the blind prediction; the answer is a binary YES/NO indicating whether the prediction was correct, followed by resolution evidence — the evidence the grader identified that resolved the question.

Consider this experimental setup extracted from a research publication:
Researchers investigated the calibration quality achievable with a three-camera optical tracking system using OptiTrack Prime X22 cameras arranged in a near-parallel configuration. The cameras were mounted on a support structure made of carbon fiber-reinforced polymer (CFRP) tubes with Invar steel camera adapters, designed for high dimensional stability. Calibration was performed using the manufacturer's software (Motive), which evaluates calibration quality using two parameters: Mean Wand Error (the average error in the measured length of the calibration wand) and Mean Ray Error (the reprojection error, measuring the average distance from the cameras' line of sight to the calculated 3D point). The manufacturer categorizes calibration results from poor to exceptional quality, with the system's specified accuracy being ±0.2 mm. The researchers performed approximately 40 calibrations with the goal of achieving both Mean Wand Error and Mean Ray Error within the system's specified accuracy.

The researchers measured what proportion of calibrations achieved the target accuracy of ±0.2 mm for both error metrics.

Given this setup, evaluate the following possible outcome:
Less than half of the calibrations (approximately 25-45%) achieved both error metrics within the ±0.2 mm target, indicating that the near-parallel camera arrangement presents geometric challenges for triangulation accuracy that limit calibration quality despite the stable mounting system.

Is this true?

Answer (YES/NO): NO